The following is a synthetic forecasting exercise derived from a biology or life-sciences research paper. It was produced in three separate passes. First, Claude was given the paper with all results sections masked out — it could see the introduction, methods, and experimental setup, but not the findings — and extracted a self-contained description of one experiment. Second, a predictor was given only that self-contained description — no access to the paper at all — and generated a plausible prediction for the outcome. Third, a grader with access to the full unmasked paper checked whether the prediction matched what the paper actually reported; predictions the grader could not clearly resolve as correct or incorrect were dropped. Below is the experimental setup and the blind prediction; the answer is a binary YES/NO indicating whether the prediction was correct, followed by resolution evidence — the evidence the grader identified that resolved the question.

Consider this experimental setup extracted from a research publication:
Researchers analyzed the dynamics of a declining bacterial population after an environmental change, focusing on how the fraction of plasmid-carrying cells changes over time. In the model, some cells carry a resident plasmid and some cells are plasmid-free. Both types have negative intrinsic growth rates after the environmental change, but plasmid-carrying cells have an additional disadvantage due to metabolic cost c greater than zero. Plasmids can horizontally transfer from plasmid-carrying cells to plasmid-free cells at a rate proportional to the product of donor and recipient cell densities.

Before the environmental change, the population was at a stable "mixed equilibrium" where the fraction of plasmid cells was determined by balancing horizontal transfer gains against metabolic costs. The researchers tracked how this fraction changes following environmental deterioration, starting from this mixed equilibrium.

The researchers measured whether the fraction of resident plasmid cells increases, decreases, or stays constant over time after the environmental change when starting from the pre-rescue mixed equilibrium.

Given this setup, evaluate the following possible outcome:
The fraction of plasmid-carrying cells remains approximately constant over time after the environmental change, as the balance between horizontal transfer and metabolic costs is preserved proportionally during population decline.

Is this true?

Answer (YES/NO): NO